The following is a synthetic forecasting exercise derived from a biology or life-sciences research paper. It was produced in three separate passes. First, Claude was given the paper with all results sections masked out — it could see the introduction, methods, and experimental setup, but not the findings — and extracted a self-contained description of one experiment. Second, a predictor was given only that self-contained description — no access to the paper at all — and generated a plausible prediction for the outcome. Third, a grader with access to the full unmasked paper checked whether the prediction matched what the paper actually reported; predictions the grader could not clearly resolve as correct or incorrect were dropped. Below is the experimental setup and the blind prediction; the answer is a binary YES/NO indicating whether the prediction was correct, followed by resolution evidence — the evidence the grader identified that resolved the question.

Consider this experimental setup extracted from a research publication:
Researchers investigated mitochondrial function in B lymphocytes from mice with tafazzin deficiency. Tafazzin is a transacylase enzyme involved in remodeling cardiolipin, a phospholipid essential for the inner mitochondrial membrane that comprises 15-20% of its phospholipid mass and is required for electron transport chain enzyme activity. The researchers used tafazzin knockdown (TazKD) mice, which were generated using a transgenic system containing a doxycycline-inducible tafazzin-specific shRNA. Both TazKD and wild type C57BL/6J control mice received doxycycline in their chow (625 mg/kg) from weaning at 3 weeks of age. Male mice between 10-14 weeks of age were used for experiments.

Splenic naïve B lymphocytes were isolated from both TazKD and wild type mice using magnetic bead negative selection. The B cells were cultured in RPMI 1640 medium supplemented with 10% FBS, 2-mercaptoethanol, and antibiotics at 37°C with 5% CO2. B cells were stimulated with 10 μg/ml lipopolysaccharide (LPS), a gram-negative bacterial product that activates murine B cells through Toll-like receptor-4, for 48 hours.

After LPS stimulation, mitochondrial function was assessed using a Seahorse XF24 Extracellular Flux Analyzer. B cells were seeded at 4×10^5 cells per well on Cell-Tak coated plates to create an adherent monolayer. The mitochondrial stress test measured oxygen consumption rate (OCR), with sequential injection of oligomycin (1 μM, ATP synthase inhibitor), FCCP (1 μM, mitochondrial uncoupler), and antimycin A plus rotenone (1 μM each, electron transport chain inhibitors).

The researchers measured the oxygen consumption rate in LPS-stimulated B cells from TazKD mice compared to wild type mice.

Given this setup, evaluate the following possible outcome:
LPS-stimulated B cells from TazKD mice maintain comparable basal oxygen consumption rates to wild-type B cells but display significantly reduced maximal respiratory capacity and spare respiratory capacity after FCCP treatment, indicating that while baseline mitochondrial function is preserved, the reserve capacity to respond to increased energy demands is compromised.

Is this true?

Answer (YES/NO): NO